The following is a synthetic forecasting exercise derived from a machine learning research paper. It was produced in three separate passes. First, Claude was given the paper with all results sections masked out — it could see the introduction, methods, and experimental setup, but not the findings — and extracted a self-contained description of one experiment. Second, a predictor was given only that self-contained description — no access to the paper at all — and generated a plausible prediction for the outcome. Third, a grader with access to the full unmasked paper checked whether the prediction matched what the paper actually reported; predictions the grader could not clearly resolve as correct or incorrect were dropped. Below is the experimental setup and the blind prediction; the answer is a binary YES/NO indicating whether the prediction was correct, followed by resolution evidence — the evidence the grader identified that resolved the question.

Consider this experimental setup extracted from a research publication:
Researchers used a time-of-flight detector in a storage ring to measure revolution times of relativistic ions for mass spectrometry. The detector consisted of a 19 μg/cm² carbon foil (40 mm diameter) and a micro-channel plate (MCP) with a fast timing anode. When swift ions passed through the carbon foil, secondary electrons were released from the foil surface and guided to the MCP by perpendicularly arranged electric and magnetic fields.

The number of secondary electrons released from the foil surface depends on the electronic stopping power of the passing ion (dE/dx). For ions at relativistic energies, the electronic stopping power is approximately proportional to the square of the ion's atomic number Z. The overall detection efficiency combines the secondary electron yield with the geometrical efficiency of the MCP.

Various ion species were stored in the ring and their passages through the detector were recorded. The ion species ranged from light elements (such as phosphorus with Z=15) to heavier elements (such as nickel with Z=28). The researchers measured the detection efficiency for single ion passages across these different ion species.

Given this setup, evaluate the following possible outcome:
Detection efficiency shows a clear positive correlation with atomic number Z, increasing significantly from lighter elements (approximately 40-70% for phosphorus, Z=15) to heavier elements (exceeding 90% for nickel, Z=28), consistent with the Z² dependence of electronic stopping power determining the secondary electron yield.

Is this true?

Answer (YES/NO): NO